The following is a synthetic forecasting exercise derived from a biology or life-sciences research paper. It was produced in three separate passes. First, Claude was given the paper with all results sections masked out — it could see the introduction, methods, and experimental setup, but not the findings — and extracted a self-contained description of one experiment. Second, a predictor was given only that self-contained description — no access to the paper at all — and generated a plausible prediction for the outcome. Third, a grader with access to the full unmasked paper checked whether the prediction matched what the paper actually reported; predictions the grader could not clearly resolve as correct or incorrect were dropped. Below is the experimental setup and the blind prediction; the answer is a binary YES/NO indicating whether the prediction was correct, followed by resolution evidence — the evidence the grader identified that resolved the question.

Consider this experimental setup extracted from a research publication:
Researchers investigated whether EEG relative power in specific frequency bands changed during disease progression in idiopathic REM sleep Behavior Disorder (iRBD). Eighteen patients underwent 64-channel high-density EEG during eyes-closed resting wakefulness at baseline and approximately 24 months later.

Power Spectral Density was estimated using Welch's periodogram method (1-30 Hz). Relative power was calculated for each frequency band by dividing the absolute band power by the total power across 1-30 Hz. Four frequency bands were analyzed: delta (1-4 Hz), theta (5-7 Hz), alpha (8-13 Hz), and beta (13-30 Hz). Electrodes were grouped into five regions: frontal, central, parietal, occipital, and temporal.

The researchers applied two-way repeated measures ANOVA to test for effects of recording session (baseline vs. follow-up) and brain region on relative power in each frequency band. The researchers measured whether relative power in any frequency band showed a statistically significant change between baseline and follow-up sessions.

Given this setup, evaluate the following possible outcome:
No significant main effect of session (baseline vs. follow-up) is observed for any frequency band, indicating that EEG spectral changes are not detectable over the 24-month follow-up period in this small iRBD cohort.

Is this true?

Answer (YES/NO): YES